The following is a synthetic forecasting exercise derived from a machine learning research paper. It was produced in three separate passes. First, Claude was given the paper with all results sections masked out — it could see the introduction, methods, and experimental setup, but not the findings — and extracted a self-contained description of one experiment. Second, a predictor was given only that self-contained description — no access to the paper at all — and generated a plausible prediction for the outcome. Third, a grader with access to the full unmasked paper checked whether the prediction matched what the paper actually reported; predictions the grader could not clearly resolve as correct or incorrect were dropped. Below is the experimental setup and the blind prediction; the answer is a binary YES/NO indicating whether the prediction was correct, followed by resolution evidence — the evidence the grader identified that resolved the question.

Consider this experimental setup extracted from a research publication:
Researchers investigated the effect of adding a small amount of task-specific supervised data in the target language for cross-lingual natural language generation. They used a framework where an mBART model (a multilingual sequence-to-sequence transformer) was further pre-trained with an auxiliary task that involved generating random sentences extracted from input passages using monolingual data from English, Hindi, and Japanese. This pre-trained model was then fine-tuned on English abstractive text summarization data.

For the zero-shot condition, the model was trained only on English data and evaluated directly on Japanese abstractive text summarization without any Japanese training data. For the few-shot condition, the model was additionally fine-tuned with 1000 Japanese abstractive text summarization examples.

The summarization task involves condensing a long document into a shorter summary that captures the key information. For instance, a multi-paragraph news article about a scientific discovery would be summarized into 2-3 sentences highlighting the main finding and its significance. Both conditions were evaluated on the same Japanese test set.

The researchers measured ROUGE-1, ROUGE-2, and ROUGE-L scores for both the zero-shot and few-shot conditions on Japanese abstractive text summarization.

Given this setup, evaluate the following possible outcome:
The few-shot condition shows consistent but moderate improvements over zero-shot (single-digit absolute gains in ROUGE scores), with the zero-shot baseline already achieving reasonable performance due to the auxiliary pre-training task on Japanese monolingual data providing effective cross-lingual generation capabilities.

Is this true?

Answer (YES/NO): YES